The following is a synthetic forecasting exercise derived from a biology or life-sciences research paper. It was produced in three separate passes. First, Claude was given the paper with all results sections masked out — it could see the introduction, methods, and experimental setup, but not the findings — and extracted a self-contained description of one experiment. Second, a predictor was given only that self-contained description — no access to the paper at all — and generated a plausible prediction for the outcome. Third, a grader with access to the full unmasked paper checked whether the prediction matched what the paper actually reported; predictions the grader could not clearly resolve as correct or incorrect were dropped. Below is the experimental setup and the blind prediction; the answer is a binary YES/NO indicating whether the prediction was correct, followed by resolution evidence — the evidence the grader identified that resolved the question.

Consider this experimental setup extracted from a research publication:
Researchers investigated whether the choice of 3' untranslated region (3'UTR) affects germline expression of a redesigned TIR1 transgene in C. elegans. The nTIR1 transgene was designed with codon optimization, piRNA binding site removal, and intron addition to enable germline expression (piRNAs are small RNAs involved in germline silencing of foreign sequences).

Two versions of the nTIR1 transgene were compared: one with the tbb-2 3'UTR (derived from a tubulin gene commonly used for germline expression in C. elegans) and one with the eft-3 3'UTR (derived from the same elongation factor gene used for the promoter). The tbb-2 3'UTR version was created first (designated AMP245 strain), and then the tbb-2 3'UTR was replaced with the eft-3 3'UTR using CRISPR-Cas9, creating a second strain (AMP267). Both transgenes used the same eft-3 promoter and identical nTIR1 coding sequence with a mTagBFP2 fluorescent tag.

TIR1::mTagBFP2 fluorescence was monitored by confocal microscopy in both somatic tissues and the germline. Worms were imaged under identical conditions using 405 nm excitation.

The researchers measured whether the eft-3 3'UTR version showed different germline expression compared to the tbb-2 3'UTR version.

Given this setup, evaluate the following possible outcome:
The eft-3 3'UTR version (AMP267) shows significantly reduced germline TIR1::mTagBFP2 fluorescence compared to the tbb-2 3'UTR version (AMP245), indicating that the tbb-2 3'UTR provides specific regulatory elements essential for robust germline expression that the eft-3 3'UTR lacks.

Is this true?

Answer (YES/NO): NO